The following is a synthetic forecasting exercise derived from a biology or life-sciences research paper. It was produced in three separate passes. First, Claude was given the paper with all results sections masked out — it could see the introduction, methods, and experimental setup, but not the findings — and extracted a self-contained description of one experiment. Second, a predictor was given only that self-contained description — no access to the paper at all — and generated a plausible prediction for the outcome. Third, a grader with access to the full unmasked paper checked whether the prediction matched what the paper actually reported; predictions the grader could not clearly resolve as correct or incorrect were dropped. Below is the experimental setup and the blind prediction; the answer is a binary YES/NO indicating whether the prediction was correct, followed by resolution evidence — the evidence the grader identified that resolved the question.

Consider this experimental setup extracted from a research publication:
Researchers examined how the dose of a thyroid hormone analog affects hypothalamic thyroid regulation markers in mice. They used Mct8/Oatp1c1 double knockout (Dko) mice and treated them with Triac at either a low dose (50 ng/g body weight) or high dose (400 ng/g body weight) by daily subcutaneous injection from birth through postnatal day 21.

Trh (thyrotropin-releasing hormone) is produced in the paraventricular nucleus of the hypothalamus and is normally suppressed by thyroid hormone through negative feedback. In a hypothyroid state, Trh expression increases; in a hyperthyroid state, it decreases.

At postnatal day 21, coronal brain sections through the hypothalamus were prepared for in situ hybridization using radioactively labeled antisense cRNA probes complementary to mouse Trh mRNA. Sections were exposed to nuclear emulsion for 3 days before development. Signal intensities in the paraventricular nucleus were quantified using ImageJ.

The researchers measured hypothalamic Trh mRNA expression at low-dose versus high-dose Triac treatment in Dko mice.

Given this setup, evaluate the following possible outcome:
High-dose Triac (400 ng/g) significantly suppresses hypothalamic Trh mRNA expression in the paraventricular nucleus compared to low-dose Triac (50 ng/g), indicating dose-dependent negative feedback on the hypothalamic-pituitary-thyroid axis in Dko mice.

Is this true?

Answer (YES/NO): YES